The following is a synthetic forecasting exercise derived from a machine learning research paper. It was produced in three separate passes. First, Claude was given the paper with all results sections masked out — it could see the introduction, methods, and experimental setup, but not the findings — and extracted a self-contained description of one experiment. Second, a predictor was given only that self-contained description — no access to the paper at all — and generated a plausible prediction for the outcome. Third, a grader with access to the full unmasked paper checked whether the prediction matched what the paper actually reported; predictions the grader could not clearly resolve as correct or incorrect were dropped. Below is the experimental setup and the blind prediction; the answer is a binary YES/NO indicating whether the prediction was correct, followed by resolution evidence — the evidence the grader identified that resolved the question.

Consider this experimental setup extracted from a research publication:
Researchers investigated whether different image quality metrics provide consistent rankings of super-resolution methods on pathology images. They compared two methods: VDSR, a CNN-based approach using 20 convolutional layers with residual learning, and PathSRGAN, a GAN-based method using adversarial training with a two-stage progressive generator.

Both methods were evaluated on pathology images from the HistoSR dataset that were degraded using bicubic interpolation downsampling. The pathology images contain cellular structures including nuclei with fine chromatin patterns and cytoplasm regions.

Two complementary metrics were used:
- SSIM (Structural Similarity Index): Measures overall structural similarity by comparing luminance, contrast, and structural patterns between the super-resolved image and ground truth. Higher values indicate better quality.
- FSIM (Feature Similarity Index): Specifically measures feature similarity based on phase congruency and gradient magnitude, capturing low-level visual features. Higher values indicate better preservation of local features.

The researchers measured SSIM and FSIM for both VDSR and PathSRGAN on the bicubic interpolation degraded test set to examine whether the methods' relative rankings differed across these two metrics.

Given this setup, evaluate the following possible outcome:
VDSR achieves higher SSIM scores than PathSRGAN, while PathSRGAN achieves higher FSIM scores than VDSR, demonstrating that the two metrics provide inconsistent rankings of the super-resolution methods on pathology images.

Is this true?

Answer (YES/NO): NO